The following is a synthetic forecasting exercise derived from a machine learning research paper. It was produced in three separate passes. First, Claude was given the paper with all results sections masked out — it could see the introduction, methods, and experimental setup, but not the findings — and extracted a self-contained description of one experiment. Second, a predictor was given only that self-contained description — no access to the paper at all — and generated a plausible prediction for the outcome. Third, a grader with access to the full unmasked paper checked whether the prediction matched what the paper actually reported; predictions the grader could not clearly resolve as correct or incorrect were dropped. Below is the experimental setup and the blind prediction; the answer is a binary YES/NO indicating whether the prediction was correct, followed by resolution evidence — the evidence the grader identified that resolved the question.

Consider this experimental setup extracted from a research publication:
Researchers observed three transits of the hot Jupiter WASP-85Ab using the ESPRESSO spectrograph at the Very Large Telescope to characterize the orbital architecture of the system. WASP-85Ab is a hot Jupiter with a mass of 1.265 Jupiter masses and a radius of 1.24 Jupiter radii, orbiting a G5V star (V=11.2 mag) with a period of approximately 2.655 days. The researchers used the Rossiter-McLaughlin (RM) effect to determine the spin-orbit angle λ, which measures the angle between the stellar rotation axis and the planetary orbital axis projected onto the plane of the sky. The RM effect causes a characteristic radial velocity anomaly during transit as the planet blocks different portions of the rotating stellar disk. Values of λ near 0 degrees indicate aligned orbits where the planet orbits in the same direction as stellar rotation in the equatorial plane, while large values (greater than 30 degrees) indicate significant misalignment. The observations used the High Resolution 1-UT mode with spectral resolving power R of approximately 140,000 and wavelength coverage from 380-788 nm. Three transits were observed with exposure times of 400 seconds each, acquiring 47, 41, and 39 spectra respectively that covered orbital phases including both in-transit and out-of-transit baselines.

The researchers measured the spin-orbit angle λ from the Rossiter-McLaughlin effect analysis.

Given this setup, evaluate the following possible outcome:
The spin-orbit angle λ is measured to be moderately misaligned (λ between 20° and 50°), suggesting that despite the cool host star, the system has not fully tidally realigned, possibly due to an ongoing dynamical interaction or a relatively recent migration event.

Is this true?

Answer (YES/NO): NO